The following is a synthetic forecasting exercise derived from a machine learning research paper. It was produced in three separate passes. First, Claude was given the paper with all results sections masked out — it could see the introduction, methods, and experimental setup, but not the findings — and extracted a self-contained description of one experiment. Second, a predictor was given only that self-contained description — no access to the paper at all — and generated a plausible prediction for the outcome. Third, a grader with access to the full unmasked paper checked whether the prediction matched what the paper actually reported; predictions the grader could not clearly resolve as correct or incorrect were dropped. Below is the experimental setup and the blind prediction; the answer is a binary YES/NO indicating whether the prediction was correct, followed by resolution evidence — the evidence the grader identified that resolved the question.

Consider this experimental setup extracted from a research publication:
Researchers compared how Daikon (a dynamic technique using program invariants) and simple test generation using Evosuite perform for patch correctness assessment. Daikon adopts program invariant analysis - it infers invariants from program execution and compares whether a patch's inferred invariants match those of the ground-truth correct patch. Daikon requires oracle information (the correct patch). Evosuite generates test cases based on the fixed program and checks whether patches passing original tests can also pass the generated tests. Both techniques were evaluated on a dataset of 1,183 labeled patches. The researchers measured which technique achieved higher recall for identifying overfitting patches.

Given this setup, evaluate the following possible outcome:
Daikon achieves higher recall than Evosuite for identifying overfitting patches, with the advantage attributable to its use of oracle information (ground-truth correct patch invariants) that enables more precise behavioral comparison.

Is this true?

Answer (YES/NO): YES